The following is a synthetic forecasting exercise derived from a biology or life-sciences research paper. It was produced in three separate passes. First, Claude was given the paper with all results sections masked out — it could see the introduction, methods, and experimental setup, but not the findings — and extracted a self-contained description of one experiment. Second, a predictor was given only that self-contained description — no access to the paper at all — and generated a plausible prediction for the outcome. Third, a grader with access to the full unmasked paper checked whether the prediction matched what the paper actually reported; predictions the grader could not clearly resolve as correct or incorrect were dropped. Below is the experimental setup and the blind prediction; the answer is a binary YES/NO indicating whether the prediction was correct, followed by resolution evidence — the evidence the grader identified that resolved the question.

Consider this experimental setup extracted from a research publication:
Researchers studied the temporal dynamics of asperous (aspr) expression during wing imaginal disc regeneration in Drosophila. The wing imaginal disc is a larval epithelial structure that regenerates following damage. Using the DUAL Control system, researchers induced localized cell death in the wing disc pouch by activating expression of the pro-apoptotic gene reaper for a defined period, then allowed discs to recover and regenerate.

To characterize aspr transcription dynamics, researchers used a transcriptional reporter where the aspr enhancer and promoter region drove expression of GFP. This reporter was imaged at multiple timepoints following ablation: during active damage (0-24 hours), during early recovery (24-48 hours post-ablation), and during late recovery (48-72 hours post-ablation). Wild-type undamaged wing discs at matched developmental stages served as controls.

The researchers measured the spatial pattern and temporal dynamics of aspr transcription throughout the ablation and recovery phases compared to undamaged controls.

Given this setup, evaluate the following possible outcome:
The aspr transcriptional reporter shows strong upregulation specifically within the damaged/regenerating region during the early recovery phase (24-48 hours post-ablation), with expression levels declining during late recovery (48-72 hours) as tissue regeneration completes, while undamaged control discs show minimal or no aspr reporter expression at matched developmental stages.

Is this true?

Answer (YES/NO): NO